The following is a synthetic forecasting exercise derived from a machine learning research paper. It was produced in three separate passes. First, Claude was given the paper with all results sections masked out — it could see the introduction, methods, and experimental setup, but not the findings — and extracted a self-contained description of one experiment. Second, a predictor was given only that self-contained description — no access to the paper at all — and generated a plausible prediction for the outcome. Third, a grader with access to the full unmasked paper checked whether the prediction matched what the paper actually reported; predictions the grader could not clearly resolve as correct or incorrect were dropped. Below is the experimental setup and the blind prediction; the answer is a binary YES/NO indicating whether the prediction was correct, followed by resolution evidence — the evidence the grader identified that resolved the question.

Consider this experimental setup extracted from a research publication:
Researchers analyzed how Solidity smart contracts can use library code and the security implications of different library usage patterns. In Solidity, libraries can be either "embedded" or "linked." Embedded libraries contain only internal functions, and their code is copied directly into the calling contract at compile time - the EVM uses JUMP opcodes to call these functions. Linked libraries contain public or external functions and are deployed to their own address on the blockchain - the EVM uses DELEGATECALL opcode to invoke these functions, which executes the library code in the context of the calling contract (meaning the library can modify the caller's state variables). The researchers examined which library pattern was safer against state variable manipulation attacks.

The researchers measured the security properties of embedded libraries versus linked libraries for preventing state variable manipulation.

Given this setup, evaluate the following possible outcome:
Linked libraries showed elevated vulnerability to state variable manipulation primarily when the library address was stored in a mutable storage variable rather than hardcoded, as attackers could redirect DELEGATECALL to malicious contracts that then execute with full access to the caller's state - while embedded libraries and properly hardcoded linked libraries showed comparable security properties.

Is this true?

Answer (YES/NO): NO